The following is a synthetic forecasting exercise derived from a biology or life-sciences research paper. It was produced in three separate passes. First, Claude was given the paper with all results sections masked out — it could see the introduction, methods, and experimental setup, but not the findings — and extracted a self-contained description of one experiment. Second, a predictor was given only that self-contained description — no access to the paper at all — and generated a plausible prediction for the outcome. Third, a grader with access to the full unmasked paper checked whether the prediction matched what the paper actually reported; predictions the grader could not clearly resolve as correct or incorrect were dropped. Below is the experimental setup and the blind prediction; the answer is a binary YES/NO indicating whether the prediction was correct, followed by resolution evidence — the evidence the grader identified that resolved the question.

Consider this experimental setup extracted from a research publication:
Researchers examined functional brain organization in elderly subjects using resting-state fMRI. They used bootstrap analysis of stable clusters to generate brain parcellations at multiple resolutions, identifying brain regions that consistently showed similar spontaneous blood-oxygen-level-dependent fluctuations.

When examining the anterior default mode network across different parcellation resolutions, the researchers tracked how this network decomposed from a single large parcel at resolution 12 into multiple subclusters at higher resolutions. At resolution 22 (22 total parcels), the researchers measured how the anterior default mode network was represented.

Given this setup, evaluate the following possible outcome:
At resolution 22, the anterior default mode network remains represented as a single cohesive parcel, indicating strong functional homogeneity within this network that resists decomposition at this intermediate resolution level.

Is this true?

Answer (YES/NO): NO